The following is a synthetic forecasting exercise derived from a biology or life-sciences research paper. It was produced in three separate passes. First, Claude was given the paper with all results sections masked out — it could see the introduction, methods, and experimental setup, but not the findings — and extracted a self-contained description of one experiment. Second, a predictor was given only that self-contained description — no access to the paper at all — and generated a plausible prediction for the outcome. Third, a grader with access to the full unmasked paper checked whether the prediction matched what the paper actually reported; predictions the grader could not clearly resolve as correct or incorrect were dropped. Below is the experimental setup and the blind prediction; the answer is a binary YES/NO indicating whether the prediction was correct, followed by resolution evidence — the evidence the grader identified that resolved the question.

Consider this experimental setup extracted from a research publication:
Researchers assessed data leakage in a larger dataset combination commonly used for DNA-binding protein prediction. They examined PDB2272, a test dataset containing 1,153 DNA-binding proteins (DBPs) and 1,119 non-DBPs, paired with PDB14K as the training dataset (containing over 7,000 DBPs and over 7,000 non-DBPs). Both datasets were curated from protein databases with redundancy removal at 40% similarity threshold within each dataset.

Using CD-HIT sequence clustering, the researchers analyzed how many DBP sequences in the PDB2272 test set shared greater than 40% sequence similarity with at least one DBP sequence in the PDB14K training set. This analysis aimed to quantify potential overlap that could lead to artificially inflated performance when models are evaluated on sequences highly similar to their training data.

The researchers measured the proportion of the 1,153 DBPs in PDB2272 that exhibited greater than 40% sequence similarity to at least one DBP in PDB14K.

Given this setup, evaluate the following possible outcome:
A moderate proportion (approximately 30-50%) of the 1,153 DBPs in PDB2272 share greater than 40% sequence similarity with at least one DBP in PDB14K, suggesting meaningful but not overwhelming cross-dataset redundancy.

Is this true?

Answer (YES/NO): NO